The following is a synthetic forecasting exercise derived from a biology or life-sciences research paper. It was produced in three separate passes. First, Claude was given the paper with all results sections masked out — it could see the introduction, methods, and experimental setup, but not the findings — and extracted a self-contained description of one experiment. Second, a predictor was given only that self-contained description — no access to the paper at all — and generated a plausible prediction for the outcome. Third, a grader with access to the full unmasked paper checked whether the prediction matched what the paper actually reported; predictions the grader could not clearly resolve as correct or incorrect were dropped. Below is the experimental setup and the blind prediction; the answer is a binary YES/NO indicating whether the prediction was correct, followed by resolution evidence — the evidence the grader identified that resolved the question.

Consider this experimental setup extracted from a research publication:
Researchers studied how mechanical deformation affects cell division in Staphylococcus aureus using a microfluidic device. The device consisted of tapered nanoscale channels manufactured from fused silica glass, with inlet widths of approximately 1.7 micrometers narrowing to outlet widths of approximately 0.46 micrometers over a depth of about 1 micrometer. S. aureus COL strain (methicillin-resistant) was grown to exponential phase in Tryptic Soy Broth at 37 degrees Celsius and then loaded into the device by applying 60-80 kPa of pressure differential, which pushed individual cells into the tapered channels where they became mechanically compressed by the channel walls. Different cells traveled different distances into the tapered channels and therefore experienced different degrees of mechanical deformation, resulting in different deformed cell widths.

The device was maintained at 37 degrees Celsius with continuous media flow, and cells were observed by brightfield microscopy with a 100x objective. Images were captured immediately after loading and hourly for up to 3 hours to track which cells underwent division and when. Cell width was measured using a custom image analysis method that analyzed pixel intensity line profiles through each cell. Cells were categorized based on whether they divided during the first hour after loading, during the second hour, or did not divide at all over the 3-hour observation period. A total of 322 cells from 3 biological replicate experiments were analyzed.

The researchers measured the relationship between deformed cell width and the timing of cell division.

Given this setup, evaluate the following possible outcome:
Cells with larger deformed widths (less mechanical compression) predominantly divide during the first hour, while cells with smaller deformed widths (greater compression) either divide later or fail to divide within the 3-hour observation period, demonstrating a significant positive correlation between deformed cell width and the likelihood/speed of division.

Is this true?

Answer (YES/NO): YES